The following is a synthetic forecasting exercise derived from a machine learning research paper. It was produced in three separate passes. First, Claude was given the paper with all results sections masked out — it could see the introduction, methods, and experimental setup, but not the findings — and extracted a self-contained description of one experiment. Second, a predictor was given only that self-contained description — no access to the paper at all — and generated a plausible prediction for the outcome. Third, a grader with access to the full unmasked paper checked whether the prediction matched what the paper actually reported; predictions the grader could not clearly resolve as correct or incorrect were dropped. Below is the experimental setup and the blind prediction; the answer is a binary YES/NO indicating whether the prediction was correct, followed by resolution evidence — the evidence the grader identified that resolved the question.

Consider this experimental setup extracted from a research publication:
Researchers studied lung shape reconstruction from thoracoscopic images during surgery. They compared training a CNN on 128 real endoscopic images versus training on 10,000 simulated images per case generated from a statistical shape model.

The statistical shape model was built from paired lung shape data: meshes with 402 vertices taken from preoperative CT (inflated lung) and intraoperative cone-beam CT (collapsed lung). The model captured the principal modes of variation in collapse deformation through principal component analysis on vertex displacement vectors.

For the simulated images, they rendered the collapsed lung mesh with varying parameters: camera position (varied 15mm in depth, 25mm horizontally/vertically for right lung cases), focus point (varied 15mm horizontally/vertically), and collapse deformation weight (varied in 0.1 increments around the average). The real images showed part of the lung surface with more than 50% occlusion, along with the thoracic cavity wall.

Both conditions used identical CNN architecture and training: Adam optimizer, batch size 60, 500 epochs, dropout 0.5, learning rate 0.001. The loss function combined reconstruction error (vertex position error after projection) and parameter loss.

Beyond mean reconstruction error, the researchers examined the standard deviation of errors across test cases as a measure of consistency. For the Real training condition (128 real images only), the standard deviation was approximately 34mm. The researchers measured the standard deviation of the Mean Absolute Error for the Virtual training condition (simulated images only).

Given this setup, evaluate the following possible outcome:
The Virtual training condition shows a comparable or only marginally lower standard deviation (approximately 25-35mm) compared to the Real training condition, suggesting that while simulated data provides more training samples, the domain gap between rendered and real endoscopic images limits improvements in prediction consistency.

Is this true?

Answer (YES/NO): NO